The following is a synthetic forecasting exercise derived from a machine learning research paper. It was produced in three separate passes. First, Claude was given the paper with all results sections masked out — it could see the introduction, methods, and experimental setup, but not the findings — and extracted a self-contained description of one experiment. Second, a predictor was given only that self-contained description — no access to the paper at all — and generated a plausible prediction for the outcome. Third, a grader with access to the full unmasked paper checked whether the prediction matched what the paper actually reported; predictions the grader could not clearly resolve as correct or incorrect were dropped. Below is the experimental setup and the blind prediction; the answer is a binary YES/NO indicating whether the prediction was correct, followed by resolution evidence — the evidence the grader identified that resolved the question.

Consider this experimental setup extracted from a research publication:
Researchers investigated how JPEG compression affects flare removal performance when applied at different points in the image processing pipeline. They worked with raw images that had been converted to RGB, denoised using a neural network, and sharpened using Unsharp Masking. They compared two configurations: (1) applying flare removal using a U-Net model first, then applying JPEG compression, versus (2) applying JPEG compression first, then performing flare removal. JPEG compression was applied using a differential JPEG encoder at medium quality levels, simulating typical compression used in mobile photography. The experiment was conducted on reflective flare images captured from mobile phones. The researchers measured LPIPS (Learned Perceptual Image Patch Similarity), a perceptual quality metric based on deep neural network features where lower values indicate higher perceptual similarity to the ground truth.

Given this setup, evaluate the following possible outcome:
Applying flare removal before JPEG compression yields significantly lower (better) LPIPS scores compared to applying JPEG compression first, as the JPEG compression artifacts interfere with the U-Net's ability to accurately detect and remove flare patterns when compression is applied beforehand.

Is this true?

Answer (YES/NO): YES